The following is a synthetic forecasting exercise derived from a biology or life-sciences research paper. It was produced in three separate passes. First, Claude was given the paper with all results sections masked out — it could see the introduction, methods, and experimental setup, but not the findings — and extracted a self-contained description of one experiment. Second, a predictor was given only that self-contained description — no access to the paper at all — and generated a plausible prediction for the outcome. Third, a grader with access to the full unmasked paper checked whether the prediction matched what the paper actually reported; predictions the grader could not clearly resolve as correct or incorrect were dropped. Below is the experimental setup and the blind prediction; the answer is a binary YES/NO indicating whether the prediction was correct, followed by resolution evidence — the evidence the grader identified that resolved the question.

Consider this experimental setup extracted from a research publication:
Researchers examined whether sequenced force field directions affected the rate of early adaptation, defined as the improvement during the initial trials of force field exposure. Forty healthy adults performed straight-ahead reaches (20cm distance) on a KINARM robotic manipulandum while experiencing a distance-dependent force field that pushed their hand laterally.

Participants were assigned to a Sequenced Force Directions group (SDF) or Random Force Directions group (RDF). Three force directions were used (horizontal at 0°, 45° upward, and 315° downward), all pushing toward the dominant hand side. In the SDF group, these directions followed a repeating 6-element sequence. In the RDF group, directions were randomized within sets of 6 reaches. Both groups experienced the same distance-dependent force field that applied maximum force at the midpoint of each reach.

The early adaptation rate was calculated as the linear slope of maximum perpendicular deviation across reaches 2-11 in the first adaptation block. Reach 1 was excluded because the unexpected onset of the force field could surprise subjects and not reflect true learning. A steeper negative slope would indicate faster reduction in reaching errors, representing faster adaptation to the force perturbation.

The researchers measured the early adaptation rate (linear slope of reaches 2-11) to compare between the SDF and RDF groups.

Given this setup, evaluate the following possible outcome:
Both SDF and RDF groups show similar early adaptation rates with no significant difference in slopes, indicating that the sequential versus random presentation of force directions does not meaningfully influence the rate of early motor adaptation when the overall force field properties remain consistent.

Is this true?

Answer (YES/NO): YES